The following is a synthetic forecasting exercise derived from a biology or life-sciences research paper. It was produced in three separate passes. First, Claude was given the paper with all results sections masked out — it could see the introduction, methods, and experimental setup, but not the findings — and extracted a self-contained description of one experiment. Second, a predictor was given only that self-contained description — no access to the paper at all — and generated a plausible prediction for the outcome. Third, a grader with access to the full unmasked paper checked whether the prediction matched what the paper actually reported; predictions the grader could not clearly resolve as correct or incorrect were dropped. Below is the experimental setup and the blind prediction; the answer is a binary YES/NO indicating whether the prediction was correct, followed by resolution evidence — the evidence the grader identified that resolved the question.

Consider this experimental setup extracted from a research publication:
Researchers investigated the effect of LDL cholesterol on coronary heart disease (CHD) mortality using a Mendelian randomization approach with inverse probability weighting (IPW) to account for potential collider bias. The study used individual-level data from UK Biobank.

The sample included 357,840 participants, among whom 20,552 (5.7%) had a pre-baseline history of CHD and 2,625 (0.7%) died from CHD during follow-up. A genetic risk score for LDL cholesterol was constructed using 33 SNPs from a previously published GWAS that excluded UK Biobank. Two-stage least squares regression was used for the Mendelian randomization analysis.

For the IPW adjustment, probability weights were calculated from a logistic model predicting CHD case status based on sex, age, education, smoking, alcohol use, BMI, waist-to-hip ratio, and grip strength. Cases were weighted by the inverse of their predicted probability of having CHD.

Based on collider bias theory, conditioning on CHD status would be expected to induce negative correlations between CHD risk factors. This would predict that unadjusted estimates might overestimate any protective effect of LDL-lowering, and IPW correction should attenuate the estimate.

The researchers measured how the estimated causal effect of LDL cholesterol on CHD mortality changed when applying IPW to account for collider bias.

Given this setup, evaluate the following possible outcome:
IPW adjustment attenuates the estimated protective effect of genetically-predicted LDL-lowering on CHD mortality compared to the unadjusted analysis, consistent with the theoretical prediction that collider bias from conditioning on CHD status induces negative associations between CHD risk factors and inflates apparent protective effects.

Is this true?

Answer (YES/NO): NO